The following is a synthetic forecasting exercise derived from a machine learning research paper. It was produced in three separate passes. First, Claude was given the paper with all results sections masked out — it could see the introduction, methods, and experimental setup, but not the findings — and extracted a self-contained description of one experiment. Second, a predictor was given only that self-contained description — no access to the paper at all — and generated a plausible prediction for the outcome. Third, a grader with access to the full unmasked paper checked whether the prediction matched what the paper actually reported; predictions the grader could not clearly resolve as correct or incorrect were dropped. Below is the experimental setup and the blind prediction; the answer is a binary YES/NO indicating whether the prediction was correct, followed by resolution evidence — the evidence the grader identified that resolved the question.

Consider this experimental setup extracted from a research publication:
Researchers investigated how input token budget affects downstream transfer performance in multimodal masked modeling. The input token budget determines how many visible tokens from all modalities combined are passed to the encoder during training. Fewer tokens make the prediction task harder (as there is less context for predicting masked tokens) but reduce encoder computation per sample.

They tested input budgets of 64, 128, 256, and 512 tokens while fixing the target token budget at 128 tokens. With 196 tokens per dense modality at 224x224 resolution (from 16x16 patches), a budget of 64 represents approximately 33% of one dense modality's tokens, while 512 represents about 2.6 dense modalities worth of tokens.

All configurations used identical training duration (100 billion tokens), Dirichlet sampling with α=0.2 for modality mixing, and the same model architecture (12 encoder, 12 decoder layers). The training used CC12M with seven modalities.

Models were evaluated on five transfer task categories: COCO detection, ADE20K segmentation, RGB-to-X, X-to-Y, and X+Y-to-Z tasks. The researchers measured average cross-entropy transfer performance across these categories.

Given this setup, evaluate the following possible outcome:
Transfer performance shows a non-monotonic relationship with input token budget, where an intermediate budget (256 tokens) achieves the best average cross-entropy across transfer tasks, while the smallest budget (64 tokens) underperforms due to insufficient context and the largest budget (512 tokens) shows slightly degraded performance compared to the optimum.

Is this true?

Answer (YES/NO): YES